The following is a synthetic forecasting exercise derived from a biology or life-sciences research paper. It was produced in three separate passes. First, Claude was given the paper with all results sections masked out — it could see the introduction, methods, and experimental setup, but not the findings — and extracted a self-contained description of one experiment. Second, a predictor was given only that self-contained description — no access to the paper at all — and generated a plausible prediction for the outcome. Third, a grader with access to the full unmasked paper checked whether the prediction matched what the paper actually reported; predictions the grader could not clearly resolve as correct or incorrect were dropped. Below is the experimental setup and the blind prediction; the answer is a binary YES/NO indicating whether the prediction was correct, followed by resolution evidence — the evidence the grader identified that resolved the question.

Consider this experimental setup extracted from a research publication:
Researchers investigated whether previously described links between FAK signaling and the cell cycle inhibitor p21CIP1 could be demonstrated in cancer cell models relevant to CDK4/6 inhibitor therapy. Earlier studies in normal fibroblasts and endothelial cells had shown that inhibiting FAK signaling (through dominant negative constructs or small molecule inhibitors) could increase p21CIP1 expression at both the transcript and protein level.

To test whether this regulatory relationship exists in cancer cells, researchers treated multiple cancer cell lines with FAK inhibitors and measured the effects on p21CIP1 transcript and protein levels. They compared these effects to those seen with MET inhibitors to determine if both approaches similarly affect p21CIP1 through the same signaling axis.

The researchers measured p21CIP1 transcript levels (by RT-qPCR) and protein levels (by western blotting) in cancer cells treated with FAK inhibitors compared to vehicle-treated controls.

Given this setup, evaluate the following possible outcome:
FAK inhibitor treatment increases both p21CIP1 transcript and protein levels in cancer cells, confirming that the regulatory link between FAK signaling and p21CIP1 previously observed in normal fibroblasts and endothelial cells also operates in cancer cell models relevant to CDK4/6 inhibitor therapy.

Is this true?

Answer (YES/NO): NO